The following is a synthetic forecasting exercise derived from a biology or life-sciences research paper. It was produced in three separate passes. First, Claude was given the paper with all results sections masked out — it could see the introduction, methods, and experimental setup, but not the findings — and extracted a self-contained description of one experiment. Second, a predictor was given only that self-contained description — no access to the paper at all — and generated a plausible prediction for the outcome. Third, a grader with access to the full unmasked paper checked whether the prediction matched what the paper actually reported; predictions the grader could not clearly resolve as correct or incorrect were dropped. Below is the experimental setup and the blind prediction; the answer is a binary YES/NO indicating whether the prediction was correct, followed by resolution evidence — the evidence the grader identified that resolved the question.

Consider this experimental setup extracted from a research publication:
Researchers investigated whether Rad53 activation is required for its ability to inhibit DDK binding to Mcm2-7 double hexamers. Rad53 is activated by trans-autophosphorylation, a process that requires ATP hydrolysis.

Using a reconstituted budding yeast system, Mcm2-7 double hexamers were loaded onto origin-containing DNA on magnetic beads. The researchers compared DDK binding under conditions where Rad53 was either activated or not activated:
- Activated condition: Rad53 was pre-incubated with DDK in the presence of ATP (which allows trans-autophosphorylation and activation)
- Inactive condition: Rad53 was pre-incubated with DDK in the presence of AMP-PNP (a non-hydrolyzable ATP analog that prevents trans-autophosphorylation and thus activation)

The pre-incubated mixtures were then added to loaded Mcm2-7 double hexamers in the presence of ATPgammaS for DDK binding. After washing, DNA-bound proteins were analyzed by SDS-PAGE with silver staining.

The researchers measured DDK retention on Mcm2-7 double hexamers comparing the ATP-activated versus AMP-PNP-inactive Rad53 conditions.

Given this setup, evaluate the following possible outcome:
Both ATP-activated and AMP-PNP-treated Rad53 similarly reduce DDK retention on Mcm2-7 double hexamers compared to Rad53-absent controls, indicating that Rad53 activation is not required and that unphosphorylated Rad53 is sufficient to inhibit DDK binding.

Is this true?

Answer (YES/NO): NO